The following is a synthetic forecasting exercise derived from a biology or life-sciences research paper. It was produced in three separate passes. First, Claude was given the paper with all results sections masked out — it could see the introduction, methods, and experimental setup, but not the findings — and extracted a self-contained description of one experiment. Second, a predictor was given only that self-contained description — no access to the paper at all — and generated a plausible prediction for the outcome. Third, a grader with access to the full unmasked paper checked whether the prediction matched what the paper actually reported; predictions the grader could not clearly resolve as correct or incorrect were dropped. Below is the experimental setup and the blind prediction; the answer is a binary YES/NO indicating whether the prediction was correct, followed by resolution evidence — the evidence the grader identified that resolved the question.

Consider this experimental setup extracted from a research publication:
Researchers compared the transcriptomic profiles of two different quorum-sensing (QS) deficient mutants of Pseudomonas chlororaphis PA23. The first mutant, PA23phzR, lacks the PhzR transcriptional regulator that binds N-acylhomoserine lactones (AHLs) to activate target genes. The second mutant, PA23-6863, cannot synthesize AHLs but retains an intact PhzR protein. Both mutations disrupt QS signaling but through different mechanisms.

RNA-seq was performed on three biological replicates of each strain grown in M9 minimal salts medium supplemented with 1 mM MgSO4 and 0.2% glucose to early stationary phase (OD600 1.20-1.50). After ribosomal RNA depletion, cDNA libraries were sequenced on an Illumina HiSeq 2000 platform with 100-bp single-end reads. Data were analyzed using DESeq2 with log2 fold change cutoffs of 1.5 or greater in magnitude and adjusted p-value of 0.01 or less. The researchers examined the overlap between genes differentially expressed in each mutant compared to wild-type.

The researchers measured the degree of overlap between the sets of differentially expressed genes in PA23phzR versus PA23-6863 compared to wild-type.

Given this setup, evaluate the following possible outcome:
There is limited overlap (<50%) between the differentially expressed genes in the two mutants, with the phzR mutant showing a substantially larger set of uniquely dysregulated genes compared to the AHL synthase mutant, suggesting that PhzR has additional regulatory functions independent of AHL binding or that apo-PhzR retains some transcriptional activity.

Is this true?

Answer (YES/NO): NO